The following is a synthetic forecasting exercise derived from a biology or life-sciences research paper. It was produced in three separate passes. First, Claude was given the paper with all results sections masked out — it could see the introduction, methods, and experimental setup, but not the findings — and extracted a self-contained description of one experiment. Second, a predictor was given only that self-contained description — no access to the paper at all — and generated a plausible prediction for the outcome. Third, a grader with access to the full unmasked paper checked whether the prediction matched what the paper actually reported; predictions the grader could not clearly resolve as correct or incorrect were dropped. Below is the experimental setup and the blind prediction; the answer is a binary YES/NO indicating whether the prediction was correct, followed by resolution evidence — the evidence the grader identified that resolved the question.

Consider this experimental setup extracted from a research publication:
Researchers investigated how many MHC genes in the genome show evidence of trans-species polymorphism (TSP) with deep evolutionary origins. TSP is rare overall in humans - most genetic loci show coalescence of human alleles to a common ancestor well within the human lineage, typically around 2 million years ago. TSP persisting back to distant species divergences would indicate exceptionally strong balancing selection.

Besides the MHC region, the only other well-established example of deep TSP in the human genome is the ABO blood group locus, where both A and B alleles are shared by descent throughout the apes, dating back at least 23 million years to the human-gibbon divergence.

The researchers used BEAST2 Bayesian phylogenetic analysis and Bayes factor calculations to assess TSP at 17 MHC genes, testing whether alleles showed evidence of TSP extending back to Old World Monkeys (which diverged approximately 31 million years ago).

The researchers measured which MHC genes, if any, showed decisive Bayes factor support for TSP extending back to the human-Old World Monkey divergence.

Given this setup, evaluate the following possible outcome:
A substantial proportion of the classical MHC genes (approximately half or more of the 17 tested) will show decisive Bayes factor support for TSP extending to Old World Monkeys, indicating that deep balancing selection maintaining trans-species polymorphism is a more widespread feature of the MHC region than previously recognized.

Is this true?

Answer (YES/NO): NO